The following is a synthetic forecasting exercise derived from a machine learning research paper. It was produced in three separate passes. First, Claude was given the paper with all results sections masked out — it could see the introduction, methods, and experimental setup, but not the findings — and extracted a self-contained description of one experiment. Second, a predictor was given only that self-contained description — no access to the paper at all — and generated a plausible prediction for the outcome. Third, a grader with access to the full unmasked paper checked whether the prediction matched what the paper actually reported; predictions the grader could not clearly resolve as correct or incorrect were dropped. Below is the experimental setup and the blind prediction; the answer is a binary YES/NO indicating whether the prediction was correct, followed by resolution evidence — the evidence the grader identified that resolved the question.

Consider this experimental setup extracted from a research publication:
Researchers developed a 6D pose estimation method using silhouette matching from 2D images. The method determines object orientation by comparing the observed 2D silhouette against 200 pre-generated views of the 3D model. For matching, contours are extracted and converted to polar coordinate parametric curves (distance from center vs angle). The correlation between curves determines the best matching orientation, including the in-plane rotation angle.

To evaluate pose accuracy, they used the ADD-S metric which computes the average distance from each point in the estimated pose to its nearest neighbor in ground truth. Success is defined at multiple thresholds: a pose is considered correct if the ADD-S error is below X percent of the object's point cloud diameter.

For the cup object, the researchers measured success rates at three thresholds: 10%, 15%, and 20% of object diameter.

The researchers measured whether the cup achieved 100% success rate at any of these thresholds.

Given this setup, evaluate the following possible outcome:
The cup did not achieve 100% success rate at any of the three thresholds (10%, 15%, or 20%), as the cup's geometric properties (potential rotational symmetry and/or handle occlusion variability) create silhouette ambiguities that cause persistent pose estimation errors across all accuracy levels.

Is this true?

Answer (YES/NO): NO